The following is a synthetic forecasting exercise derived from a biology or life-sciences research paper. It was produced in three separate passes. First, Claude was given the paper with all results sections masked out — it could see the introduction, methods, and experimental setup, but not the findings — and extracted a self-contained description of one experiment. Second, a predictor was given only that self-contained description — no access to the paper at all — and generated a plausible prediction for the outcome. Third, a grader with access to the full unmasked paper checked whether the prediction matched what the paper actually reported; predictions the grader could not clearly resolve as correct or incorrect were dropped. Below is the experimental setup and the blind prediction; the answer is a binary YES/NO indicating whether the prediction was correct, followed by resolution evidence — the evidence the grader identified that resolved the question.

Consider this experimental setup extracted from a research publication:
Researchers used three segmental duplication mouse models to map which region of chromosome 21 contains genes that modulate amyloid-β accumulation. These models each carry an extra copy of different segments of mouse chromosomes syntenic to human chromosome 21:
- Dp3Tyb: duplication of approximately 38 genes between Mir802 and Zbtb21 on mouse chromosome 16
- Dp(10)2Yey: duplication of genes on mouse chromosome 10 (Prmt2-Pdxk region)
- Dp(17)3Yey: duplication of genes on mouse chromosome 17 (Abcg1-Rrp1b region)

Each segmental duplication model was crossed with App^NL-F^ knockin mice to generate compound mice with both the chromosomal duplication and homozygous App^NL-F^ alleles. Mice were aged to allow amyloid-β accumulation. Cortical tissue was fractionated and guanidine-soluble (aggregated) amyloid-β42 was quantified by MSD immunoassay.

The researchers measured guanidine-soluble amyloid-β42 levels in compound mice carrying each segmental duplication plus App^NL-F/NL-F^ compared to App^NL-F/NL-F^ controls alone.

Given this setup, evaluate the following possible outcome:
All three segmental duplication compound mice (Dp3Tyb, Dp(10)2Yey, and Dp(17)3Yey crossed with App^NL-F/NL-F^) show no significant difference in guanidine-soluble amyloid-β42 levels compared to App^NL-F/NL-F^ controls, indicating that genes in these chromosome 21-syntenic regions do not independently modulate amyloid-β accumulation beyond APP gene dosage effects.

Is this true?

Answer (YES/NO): NO